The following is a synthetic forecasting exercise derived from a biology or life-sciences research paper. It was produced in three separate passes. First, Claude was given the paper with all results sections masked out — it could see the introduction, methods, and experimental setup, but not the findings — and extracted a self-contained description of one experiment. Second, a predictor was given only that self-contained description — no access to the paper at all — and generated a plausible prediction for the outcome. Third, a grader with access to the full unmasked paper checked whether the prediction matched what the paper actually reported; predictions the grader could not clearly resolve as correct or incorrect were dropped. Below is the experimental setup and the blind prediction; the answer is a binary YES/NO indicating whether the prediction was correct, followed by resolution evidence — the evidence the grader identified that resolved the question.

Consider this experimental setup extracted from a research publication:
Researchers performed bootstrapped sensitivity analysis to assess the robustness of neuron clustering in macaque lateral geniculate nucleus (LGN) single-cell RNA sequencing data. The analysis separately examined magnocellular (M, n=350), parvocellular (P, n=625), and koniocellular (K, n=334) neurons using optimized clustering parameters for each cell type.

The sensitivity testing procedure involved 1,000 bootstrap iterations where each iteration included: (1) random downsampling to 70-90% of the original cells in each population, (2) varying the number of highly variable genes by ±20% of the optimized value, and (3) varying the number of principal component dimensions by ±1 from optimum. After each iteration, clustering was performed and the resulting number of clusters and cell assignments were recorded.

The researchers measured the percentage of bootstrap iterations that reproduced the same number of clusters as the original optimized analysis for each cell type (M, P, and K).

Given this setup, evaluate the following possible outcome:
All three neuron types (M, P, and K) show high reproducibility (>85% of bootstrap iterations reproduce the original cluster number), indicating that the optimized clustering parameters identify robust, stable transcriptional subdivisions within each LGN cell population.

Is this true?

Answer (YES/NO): NO